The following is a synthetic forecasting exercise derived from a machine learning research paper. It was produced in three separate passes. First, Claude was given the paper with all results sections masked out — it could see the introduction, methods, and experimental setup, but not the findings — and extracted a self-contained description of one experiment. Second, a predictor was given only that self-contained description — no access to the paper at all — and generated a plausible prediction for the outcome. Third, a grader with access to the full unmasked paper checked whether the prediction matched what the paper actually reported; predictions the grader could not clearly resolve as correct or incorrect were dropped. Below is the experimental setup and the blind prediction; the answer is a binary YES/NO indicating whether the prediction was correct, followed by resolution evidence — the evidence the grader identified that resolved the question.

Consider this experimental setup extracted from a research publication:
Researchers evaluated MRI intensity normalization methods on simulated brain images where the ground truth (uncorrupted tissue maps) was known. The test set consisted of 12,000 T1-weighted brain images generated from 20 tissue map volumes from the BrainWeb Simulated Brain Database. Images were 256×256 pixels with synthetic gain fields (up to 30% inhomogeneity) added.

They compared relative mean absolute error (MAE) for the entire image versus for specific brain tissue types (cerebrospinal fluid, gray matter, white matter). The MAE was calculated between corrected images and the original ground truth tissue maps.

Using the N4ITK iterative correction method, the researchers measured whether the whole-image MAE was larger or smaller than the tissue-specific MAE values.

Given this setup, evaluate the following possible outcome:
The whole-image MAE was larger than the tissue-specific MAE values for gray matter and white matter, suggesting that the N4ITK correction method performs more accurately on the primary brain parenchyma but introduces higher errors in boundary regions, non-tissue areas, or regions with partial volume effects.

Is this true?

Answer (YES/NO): YES